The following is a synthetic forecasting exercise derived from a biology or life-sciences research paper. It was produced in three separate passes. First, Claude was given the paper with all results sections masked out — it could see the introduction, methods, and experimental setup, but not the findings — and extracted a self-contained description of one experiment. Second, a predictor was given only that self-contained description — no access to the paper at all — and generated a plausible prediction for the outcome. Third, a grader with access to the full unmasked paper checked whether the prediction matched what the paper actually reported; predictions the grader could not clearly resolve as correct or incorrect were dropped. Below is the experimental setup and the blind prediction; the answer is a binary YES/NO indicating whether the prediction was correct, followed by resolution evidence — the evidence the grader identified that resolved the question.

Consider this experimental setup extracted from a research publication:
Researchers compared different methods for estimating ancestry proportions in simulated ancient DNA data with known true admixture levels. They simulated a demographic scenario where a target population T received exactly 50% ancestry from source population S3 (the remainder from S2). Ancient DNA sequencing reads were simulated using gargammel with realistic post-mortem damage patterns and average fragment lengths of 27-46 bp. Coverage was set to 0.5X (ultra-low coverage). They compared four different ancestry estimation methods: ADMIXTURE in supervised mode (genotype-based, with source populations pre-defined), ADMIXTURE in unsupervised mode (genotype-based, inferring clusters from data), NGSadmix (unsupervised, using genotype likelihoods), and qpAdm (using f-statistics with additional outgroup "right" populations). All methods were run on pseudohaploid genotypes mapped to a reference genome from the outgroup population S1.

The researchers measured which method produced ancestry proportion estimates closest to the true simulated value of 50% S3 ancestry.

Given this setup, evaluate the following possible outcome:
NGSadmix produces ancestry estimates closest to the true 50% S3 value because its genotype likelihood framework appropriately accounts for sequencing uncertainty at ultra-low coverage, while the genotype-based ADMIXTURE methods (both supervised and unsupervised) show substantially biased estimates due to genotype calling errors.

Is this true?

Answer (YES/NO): NO